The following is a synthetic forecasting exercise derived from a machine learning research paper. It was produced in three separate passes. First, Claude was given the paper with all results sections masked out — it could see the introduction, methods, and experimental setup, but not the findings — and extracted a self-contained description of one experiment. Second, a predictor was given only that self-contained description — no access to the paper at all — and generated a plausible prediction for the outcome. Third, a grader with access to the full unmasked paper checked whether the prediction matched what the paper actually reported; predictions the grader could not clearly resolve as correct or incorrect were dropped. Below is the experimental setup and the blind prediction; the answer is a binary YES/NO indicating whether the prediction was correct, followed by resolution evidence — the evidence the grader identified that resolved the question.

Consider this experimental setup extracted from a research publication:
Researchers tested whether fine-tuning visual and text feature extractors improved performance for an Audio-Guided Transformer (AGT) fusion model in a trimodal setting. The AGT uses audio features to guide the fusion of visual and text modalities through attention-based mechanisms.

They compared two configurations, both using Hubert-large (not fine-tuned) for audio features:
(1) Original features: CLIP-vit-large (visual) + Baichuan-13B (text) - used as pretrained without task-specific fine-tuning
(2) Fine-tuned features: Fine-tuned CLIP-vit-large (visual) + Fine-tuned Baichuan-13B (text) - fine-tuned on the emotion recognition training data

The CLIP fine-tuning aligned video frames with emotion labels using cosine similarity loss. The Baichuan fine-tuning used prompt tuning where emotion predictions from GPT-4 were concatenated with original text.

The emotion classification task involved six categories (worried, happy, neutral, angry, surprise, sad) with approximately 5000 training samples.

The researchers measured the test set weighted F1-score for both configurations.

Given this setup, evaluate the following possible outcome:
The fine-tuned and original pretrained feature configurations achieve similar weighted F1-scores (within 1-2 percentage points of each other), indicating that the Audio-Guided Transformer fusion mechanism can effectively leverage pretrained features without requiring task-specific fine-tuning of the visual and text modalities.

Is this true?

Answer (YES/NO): YES